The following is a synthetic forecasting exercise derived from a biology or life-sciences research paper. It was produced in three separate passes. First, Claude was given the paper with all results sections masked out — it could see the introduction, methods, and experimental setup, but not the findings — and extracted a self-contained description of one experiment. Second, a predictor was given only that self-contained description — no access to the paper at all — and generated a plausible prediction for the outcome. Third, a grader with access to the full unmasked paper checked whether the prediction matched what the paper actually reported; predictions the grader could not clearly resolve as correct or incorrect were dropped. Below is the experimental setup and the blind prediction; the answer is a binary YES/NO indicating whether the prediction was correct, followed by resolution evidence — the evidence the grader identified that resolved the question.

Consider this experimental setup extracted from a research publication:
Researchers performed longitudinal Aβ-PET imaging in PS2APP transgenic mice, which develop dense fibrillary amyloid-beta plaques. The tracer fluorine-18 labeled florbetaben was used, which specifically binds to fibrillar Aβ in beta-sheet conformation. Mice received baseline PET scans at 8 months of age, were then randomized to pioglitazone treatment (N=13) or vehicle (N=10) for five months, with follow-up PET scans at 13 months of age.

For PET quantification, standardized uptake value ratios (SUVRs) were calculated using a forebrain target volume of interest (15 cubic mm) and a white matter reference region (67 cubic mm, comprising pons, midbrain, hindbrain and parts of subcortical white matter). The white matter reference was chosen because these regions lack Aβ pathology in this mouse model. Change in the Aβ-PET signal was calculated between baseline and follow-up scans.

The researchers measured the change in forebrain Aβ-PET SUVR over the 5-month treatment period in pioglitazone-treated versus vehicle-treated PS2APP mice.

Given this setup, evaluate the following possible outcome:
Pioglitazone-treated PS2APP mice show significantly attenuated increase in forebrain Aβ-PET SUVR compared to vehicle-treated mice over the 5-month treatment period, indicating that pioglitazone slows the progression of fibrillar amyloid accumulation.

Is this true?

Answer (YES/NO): NO